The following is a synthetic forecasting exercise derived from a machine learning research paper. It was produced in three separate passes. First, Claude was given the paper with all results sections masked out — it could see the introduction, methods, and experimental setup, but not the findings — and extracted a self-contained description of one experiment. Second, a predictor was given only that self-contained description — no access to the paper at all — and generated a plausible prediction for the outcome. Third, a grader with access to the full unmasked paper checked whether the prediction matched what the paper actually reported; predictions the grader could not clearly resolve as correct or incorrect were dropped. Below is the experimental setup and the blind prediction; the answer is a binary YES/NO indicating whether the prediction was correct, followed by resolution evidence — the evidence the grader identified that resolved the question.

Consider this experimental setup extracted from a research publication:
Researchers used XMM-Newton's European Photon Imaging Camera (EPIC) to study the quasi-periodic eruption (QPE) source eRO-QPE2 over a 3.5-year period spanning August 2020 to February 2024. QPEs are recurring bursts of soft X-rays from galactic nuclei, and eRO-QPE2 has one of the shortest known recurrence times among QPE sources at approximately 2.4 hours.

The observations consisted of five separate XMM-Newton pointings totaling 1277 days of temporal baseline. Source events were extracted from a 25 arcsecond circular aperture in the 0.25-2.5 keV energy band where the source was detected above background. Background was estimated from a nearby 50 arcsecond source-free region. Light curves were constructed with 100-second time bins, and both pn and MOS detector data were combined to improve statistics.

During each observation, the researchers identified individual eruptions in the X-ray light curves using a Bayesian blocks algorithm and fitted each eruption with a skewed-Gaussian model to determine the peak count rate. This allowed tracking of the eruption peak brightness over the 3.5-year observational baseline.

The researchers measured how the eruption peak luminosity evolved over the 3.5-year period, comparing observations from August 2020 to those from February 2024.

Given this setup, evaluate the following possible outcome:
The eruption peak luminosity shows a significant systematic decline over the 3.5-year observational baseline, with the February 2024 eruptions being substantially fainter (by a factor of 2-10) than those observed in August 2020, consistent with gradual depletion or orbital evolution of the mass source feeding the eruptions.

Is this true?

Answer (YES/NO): NO